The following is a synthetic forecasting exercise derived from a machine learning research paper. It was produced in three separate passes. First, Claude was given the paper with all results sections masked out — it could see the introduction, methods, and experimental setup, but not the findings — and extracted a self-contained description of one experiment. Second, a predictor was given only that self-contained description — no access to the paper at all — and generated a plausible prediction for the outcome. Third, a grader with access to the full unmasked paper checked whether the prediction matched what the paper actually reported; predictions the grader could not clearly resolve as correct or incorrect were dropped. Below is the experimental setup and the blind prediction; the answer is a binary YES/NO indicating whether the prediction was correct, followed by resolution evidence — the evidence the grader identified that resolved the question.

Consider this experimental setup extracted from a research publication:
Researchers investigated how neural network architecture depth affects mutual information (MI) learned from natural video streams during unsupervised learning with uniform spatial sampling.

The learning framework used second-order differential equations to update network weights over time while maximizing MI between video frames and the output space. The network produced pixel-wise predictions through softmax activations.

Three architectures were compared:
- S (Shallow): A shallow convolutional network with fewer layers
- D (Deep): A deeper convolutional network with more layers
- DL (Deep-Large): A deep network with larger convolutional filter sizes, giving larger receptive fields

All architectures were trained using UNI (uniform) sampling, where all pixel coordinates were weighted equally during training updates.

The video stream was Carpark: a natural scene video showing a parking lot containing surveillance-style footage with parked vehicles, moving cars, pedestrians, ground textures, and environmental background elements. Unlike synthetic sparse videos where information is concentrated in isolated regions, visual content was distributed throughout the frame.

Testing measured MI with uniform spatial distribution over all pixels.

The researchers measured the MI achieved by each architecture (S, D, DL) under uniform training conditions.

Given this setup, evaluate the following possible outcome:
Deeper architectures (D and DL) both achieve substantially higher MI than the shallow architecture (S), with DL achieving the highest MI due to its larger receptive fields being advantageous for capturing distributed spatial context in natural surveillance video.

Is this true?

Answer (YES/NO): NO